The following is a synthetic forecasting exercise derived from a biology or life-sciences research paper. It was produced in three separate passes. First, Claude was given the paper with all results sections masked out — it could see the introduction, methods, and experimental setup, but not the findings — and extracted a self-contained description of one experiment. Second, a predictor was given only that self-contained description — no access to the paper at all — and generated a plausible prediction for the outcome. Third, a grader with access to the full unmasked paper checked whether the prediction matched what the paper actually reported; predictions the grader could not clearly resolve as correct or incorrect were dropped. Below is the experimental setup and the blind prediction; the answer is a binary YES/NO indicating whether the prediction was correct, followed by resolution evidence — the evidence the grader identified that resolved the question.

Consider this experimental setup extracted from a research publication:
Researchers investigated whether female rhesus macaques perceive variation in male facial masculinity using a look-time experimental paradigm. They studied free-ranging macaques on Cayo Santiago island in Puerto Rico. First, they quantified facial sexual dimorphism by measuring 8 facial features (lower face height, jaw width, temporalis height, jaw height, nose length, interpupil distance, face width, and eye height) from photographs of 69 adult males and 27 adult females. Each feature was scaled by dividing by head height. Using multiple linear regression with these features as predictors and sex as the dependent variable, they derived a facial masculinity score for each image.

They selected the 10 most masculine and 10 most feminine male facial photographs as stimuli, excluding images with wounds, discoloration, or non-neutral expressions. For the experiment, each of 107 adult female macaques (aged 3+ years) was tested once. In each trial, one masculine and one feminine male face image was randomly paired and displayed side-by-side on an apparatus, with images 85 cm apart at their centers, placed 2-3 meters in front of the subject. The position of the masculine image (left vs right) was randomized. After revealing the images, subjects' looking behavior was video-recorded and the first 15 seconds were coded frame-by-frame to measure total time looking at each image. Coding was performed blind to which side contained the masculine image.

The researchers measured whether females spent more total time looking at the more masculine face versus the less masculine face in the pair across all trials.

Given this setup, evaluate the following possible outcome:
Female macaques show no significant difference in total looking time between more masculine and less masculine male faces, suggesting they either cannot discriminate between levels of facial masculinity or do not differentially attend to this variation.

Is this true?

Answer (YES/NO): NO